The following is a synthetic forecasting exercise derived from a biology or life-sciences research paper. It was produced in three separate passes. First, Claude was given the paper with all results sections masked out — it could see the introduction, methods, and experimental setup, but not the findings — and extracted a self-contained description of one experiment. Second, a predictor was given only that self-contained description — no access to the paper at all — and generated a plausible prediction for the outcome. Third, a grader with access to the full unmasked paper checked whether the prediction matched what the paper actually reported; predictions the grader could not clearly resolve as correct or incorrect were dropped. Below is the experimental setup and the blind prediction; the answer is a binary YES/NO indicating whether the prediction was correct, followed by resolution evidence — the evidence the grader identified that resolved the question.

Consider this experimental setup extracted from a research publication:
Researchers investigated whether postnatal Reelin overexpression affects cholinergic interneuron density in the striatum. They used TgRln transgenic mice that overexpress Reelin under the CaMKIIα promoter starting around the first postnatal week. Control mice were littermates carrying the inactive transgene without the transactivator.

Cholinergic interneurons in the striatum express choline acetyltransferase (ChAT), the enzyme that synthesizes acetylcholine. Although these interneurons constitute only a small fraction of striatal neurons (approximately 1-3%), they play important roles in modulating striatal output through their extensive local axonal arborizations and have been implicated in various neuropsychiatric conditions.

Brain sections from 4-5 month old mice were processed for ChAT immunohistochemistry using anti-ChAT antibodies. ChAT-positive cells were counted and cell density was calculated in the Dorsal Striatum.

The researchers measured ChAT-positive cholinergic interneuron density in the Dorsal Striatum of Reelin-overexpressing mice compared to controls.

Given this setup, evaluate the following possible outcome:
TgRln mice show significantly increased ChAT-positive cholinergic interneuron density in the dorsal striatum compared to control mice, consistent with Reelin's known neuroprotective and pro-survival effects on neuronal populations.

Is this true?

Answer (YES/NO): YES